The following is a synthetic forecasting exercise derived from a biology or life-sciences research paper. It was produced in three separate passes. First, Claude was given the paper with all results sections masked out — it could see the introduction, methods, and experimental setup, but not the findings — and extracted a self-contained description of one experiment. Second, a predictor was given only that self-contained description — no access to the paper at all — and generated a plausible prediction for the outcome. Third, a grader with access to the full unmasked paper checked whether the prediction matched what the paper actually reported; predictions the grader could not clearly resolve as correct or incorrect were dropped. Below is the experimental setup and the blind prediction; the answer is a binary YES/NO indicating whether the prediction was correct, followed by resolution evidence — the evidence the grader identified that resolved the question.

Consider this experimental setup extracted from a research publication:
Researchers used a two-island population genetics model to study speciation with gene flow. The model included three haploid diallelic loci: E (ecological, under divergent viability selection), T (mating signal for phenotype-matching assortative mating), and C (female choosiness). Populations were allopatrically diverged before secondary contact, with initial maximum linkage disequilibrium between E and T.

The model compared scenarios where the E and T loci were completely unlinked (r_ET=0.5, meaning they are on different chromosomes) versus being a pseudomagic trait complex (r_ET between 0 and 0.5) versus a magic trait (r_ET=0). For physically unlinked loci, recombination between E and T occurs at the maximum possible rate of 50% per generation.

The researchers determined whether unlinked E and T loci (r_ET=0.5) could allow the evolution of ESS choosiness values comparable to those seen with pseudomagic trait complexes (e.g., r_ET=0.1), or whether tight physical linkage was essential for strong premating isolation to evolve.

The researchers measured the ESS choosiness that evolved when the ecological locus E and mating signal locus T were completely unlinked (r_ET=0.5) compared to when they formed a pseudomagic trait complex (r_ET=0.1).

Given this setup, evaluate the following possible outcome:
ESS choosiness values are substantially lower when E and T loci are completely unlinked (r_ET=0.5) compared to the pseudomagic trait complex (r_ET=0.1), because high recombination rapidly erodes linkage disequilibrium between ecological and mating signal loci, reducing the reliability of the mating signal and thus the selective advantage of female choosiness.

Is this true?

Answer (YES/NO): NO